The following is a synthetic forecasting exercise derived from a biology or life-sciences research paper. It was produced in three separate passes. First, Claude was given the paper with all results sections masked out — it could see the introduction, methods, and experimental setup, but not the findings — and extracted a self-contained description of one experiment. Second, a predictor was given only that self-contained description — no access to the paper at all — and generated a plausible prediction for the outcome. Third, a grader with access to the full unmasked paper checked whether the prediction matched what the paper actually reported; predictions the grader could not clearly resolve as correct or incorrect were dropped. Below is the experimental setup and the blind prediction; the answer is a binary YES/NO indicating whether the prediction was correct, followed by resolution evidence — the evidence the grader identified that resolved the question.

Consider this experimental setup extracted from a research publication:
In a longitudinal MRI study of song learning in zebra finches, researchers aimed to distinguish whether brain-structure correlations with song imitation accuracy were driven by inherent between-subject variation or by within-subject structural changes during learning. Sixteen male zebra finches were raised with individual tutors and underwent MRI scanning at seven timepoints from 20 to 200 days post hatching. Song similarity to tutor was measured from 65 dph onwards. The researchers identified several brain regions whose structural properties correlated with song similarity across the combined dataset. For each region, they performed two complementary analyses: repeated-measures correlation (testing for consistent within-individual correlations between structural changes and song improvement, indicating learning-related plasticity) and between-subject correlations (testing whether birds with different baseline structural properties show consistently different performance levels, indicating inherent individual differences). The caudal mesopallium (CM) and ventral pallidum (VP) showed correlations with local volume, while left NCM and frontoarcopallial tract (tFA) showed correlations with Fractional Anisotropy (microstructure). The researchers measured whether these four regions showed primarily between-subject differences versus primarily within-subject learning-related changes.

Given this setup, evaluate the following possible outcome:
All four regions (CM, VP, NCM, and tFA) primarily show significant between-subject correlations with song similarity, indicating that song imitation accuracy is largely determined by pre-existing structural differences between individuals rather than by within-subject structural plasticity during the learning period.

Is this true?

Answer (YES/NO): NO